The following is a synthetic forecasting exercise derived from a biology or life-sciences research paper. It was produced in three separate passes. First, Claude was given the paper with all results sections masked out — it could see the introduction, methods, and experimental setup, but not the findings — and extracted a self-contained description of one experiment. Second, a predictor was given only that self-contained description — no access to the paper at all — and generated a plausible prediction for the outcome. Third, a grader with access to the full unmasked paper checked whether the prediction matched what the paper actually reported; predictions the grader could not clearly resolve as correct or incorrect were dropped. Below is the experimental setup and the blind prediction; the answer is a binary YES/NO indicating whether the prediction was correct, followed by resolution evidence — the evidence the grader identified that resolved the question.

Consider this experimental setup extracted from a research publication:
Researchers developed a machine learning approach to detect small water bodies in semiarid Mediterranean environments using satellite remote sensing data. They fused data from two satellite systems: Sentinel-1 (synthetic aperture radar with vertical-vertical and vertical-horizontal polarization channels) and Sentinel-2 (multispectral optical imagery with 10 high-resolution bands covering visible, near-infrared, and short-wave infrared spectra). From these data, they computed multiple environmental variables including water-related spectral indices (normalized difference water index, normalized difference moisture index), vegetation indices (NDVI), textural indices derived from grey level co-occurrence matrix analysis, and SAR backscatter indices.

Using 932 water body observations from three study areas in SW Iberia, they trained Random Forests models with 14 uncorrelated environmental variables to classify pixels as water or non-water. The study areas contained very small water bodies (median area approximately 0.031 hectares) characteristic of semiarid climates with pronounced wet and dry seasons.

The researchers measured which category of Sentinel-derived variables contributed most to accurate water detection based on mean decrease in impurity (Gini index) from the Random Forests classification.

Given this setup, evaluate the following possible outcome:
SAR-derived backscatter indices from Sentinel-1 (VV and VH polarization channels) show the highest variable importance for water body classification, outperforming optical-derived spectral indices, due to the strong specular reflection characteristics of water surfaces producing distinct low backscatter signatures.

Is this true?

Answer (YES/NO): NO